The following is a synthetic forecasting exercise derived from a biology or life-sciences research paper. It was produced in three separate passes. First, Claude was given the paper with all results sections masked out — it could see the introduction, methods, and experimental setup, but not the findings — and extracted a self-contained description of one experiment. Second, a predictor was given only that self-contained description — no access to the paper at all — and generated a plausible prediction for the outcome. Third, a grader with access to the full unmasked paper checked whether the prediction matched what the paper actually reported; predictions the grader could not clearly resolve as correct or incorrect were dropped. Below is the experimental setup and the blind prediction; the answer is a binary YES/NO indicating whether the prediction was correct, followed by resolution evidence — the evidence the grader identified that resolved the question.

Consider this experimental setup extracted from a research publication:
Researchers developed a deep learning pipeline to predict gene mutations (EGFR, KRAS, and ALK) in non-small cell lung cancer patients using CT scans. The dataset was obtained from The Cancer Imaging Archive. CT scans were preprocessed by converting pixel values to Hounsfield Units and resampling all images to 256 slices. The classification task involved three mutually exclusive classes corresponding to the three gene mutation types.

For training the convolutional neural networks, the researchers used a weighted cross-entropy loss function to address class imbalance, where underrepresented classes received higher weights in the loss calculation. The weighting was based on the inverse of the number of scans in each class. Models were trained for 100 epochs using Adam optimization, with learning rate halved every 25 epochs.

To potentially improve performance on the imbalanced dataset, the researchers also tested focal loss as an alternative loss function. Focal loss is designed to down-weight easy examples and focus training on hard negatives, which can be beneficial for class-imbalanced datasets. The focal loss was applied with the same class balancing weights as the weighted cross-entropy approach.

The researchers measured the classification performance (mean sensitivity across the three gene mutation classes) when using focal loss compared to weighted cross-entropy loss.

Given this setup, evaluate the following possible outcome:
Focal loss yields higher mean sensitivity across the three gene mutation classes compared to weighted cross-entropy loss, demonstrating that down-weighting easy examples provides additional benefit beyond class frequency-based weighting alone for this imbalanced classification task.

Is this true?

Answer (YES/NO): NO